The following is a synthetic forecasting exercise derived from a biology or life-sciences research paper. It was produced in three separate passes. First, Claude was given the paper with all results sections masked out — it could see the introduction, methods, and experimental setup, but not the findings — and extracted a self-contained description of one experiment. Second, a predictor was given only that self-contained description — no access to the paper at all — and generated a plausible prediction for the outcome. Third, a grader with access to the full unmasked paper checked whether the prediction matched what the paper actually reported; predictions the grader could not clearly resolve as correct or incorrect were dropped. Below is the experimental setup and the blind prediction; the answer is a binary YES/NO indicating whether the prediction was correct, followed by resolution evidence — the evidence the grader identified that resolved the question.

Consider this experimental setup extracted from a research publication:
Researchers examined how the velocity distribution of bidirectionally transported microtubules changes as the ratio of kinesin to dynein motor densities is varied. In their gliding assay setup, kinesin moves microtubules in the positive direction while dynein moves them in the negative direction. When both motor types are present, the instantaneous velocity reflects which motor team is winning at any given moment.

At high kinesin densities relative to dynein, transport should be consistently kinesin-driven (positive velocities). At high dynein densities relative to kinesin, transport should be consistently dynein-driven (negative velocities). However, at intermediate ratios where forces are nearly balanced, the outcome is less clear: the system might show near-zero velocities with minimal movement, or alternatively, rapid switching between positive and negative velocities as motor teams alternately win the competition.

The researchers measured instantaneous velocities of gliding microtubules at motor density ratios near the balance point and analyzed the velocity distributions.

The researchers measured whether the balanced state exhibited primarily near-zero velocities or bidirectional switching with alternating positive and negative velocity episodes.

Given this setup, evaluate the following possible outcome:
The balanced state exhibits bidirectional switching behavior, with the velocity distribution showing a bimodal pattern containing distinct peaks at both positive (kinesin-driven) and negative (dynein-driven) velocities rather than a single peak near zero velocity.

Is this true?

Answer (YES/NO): NO